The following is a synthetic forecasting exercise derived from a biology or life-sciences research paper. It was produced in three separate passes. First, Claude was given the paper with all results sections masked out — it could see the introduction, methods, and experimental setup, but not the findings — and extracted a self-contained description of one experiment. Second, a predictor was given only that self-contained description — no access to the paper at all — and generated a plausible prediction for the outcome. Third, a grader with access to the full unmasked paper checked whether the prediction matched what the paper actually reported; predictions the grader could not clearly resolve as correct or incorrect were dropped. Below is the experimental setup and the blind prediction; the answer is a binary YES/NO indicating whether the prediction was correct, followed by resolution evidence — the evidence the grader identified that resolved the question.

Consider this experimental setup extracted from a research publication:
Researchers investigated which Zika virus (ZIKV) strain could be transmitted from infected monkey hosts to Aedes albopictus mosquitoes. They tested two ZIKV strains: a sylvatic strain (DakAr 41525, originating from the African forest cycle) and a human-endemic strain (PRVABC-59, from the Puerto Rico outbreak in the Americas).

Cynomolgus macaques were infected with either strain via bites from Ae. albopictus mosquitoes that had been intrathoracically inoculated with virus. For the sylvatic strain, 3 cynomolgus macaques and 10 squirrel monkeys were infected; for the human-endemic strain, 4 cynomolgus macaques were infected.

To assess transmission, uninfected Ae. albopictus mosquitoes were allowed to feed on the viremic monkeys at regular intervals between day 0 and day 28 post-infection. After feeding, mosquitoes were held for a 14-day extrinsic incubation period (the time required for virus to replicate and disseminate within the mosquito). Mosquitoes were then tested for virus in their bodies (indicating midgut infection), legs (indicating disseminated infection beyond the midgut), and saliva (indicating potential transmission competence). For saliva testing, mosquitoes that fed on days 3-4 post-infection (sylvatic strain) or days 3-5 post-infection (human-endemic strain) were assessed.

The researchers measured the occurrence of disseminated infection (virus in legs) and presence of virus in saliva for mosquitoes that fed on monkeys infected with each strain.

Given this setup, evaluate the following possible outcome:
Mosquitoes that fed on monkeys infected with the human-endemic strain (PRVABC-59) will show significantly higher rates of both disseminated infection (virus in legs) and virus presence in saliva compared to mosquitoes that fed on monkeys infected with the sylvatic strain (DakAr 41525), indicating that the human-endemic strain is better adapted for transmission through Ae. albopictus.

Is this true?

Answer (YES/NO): NO